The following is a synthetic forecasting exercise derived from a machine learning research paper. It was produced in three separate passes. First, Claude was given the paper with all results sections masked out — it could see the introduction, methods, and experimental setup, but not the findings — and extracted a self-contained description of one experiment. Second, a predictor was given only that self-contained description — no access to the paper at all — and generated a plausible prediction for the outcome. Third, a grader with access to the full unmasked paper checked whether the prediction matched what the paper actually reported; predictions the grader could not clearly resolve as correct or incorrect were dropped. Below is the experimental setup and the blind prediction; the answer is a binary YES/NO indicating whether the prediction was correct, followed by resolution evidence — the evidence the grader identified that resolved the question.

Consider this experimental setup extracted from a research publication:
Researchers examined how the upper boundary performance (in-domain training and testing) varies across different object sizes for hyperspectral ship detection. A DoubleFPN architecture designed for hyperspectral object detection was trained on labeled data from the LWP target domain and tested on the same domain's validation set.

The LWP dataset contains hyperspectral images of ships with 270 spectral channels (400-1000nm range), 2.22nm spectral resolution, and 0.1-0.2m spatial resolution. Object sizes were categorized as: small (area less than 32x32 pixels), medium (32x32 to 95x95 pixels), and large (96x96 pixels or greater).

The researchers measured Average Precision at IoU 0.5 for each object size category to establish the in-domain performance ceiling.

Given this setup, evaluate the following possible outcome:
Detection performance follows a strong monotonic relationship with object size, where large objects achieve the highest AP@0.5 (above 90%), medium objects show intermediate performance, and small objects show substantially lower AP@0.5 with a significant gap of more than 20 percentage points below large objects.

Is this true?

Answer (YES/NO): NO